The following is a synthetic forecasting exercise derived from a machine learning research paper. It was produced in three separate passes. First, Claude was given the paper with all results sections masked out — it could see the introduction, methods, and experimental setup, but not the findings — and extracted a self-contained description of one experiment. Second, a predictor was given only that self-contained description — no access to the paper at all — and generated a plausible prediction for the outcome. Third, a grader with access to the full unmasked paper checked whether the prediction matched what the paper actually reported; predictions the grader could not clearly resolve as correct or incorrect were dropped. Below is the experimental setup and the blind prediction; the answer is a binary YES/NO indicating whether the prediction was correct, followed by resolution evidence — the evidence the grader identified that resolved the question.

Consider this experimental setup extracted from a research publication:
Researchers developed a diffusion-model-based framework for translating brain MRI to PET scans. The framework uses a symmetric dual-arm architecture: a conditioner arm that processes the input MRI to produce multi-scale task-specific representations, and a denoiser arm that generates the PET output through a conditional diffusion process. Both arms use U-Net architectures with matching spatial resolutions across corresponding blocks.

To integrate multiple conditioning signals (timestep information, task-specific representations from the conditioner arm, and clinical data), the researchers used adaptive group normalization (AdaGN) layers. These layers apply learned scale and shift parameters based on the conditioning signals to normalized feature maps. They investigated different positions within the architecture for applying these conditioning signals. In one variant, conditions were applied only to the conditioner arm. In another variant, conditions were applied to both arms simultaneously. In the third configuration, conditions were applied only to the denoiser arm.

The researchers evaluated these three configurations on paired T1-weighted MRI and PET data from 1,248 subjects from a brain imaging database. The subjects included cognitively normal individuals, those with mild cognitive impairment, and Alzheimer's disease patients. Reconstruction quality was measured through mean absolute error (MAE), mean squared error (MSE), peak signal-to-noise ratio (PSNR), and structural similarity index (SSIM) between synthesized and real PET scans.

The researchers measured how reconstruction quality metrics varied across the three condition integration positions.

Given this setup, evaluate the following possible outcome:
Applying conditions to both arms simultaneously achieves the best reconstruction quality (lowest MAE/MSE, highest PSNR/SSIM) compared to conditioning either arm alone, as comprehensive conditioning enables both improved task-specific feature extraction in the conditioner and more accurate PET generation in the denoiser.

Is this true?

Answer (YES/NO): NO